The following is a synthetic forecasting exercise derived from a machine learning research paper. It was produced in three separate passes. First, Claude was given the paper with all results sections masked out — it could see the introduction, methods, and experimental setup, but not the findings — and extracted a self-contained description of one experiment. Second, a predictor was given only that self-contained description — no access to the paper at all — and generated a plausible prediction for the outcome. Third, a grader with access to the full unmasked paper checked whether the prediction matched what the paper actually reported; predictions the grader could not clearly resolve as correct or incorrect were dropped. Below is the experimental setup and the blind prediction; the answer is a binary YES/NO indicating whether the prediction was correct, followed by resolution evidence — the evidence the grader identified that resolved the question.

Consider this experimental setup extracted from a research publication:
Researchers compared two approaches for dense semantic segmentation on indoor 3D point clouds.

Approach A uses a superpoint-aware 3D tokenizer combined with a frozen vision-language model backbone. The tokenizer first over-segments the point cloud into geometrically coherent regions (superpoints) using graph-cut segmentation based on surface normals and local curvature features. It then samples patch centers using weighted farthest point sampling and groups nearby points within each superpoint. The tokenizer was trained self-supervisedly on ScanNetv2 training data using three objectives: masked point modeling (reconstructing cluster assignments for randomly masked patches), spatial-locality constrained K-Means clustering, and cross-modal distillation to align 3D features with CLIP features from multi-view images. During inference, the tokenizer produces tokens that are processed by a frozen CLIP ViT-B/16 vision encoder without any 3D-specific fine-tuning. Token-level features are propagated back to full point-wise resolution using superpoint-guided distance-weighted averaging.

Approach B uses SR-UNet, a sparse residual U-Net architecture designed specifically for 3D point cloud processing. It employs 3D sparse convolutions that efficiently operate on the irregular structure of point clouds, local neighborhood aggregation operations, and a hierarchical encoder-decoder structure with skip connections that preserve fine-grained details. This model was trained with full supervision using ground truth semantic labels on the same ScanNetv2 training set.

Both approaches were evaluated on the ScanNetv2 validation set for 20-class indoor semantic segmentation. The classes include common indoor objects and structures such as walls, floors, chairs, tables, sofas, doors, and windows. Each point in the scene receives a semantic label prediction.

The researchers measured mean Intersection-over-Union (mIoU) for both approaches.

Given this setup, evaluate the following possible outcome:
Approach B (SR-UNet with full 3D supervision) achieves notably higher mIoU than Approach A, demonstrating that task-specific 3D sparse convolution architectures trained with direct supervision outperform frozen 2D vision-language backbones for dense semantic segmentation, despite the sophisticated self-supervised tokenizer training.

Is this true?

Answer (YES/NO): YES